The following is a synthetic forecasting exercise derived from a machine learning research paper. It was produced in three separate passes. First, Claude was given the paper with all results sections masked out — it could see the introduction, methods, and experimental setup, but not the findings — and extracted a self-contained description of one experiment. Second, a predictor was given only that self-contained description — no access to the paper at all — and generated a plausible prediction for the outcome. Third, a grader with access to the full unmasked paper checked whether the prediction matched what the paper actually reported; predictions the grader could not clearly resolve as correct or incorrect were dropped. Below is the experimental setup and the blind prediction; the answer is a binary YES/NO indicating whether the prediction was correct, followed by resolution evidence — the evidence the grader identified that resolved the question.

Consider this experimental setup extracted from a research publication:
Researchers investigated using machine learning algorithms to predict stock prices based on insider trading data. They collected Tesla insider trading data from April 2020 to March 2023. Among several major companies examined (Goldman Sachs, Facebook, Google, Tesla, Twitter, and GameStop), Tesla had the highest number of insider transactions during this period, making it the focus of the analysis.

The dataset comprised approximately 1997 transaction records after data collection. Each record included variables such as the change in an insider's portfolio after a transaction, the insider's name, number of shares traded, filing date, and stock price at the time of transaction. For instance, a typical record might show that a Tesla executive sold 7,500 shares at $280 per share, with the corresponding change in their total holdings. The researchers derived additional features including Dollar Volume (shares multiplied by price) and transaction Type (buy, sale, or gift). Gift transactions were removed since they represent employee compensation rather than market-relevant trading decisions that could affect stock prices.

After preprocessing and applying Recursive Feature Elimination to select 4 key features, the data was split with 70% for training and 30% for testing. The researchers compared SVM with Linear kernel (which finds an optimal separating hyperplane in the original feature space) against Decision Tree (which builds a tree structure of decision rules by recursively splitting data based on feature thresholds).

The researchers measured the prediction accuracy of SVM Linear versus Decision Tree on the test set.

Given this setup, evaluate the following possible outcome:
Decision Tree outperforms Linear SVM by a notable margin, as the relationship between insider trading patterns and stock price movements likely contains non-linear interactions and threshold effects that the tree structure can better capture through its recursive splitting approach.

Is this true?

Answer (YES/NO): NO